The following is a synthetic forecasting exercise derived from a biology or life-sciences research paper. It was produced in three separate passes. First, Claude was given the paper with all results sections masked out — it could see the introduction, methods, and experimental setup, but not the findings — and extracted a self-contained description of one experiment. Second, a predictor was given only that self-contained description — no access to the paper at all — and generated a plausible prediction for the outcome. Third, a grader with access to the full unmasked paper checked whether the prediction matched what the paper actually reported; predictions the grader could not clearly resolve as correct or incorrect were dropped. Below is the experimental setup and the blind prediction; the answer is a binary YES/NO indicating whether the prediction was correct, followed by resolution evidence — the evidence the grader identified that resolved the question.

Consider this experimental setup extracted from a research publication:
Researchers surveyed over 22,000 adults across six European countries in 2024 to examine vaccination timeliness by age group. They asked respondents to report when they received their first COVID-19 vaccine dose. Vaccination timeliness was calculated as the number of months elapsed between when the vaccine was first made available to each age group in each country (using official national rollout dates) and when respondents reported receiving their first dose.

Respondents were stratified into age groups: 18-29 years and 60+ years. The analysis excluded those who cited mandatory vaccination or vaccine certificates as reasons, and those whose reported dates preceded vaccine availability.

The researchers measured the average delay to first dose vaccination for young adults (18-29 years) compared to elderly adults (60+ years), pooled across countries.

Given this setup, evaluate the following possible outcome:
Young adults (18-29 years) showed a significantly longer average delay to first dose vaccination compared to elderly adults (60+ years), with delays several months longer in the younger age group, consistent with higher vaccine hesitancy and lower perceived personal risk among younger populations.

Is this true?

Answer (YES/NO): NO